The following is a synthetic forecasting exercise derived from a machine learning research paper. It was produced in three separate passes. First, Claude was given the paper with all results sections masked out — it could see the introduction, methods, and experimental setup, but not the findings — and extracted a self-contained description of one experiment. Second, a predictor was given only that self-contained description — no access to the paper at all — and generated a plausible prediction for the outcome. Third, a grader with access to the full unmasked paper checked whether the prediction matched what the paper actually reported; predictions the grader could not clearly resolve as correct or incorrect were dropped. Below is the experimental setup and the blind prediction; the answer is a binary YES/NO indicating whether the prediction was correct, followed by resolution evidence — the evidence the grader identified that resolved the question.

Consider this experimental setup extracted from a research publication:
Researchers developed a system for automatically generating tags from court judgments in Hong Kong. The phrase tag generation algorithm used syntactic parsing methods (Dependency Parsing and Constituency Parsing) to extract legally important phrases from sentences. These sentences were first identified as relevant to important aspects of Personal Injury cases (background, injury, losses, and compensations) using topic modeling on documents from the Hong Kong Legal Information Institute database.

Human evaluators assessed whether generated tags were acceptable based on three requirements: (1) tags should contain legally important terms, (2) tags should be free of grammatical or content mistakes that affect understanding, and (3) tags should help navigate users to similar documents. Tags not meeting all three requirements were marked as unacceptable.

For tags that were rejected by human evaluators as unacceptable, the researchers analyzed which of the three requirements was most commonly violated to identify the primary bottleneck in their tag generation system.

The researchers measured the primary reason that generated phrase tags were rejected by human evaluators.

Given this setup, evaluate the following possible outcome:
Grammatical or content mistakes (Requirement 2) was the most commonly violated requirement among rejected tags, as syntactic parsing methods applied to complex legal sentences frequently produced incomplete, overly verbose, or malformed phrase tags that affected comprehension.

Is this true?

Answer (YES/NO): YES